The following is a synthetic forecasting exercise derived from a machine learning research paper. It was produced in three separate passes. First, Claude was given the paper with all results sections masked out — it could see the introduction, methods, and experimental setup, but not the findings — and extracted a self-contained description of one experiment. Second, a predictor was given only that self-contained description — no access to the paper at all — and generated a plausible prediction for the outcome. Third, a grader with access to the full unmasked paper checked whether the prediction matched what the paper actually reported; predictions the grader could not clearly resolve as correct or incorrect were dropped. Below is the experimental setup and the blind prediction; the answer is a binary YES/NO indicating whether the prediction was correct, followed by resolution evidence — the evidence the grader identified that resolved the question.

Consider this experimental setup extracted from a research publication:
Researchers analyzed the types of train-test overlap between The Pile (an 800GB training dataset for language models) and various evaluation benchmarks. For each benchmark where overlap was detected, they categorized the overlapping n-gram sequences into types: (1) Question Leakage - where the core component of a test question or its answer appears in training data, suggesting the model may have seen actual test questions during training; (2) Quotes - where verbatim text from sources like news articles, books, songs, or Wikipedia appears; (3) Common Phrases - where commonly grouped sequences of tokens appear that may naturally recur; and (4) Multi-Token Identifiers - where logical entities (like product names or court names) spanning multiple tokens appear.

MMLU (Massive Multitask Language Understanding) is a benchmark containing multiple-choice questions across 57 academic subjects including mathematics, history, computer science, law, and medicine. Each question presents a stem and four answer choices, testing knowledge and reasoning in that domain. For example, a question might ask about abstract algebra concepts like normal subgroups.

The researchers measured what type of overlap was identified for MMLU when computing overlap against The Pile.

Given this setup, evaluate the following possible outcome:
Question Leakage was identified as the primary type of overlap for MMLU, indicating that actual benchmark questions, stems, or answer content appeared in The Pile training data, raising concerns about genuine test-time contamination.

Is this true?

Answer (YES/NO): YES